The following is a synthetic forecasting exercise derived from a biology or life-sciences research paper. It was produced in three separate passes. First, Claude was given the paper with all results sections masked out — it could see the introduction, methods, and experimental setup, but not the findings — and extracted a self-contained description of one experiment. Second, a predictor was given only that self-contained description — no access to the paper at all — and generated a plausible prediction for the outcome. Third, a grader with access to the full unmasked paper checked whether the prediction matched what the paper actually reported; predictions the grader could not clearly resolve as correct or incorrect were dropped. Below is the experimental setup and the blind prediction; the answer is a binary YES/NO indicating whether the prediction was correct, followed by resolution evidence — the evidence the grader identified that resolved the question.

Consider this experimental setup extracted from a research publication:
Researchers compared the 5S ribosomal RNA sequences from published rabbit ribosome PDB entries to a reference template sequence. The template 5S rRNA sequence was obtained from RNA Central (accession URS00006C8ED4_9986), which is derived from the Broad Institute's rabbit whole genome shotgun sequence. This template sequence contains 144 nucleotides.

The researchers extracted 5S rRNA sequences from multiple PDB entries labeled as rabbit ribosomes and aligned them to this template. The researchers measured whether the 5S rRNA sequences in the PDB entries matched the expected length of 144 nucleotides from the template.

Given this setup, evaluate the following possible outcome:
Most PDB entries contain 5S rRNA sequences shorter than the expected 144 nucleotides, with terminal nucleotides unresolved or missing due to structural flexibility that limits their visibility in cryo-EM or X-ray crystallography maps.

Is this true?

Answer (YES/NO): YES